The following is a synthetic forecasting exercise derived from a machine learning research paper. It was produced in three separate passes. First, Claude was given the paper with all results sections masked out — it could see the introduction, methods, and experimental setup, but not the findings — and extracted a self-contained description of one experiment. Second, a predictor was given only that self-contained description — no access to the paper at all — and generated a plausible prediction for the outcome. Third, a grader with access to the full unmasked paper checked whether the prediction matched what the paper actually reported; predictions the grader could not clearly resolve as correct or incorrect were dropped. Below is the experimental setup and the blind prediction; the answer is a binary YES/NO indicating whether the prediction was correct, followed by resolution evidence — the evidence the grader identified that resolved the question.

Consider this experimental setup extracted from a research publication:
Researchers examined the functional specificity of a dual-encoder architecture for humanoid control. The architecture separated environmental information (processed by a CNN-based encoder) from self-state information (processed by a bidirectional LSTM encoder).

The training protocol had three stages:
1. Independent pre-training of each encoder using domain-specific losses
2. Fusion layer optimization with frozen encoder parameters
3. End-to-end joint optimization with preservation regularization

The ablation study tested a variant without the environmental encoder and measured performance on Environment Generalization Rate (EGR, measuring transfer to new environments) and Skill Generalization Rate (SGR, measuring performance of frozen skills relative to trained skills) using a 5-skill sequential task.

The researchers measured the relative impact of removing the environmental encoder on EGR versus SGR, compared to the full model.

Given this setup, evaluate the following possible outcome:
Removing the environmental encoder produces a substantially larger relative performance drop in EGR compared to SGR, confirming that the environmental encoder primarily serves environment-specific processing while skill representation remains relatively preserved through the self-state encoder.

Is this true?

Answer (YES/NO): YES